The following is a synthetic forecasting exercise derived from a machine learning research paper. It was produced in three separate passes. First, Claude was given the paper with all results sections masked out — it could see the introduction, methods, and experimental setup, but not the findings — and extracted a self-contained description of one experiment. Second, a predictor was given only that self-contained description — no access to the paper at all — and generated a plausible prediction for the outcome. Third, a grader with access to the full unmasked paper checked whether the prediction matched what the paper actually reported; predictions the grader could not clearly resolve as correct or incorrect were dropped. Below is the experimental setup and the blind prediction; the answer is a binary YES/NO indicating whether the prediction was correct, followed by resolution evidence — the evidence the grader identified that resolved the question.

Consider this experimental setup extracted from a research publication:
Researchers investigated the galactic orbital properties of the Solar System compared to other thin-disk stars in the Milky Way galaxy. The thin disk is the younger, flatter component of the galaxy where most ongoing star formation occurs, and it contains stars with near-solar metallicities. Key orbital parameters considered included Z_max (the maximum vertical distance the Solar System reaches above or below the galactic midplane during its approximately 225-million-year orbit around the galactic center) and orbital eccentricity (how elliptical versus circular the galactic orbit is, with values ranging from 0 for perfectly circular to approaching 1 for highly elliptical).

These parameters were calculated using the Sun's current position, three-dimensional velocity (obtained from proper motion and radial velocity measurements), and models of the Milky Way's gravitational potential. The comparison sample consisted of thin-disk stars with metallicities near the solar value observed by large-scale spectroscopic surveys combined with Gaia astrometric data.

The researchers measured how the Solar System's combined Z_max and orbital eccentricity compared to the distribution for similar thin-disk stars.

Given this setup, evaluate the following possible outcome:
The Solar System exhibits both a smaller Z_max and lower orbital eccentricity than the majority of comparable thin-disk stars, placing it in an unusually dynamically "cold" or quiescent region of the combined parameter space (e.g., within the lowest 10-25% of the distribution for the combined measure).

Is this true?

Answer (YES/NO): YES